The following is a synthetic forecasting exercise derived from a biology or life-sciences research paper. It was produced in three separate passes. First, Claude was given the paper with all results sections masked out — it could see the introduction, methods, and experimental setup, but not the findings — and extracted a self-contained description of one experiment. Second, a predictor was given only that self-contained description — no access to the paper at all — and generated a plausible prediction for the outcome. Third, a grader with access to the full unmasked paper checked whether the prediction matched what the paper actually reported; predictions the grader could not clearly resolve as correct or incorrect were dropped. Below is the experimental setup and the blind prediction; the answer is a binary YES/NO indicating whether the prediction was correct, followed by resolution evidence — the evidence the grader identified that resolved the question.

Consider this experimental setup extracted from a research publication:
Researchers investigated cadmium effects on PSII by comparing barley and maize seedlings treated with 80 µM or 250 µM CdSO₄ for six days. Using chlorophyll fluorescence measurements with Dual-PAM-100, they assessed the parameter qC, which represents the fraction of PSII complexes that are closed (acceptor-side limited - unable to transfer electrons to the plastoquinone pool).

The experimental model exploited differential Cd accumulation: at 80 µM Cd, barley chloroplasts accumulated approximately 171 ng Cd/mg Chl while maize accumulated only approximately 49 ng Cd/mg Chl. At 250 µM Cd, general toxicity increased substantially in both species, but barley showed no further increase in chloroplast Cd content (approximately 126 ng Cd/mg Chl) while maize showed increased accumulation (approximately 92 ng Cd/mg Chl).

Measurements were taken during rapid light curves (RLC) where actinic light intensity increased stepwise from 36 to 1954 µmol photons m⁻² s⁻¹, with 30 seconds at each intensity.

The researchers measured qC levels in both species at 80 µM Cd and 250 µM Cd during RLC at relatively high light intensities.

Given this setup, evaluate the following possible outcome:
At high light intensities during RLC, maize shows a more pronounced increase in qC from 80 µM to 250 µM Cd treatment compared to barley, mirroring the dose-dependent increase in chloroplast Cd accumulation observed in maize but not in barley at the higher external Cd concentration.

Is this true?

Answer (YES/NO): NO